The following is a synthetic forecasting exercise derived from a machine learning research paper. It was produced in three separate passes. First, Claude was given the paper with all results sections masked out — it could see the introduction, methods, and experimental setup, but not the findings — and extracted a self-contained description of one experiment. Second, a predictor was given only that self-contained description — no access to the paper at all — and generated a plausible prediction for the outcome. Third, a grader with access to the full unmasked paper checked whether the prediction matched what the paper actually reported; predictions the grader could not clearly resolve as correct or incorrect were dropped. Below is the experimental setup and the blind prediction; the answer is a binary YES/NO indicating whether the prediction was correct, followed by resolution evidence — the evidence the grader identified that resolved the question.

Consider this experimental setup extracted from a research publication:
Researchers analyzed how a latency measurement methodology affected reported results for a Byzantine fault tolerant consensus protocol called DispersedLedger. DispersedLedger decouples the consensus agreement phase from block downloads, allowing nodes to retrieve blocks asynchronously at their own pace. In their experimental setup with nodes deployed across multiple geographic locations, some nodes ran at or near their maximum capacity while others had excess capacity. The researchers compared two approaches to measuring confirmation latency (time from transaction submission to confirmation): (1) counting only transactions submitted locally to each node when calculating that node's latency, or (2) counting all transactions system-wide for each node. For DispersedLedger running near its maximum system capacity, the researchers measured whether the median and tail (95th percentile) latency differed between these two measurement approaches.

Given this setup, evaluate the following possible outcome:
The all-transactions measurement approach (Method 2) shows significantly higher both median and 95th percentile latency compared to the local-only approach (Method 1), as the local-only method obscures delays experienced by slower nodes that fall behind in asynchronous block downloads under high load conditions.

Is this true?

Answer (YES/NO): NO